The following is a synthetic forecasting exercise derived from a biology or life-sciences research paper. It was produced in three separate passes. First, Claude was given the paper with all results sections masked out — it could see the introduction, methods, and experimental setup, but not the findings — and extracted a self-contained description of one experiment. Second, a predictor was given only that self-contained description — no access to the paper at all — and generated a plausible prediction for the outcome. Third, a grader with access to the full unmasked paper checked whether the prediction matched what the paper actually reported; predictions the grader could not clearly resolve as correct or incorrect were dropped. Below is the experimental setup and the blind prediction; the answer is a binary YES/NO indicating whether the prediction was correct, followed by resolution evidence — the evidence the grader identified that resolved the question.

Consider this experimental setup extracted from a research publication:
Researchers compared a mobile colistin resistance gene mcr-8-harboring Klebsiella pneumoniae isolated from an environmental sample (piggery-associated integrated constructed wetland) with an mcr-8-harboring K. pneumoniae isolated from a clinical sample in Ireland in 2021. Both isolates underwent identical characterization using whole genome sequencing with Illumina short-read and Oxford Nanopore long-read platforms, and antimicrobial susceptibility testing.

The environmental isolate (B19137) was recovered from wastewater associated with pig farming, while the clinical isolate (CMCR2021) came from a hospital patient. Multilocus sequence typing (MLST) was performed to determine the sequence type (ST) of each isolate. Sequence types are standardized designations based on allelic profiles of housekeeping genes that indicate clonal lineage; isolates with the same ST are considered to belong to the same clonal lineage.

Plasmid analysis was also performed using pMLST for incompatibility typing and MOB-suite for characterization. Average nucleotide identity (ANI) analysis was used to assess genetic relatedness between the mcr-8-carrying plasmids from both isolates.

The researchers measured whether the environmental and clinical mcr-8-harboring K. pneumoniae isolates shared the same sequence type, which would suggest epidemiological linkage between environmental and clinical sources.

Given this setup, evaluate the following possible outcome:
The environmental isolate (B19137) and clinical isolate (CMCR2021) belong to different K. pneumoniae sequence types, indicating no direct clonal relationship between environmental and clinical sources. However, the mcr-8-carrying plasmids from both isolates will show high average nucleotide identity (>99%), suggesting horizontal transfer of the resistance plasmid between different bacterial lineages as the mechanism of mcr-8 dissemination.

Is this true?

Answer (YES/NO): NO